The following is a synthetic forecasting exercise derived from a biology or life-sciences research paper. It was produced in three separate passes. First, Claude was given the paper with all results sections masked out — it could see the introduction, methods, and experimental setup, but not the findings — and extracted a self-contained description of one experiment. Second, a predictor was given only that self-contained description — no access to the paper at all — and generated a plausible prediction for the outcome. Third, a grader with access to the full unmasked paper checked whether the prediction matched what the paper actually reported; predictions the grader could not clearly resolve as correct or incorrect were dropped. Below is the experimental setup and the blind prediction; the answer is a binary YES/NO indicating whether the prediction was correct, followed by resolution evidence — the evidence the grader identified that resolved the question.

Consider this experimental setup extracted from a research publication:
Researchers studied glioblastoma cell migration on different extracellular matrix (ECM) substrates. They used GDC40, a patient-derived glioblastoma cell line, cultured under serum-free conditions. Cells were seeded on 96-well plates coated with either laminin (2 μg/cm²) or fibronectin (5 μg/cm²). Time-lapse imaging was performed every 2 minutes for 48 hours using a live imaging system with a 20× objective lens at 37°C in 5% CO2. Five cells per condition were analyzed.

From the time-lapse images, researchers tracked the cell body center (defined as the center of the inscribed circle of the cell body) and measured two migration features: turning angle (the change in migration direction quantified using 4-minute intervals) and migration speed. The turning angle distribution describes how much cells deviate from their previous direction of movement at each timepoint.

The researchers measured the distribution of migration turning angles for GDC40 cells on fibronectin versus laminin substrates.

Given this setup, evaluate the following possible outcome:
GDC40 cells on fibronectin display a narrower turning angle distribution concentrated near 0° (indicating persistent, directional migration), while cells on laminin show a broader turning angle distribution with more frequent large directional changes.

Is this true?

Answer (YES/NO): NO